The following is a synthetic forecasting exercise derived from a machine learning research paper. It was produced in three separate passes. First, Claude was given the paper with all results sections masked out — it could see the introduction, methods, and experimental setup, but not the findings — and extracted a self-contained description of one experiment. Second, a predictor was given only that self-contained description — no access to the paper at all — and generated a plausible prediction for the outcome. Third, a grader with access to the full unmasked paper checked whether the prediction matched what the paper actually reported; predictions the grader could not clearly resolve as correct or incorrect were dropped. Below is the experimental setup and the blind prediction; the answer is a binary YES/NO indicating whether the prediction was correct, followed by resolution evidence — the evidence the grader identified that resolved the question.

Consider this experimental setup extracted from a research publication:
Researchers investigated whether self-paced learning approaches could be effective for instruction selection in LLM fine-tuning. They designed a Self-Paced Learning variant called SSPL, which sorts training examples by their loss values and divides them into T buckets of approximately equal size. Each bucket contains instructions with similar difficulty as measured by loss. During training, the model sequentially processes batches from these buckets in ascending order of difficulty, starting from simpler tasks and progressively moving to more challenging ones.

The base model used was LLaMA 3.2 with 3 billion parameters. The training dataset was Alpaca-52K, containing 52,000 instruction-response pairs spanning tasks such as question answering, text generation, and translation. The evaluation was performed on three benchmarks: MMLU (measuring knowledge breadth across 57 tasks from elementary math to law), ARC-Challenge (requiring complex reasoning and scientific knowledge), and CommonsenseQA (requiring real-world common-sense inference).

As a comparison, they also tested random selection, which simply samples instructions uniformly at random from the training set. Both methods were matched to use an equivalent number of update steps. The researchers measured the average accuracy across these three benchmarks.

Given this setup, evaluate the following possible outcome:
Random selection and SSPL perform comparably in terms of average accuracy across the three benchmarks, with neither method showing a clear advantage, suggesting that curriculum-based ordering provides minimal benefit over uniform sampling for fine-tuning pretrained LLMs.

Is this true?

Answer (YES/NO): NO